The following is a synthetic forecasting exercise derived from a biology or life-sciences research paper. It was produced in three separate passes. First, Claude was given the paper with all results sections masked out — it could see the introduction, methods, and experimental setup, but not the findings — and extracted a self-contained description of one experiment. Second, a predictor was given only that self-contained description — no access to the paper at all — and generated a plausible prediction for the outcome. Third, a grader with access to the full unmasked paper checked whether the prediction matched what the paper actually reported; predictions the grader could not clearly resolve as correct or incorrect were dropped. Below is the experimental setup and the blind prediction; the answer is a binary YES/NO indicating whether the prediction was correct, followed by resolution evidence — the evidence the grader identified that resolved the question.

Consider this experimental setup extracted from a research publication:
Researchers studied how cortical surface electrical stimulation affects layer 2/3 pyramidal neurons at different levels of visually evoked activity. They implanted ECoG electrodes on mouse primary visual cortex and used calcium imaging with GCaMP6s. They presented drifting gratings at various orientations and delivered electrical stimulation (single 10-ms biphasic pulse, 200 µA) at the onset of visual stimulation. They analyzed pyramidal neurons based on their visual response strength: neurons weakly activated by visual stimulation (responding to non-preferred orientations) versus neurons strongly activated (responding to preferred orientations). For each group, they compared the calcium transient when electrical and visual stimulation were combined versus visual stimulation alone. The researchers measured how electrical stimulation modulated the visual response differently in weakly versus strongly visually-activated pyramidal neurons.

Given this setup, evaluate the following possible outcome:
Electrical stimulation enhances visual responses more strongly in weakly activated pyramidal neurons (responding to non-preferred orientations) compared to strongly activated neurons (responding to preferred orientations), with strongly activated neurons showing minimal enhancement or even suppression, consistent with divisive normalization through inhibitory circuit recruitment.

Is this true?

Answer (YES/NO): YES